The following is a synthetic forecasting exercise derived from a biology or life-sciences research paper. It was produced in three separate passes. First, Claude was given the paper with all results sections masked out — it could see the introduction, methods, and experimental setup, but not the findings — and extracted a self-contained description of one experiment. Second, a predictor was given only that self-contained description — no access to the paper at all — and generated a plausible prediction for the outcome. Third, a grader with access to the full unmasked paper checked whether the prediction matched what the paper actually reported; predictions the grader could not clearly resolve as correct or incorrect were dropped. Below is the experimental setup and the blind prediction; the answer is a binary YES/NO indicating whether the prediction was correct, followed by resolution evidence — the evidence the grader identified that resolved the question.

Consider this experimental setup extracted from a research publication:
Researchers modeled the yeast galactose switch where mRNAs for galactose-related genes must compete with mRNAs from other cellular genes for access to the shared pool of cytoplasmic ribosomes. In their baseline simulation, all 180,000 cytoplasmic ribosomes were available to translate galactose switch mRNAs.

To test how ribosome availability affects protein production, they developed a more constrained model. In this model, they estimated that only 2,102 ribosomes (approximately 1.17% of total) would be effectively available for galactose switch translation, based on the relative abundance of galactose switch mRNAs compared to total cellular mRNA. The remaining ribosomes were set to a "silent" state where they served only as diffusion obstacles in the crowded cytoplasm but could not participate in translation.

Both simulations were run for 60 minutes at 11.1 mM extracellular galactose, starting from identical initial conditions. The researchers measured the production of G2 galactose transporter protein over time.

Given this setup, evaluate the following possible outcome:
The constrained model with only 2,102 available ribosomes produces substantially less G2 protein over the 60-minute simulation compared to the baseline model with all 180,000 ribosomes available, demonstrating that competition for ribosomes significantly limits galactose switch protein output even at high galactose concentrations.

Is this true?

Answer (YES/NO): YES